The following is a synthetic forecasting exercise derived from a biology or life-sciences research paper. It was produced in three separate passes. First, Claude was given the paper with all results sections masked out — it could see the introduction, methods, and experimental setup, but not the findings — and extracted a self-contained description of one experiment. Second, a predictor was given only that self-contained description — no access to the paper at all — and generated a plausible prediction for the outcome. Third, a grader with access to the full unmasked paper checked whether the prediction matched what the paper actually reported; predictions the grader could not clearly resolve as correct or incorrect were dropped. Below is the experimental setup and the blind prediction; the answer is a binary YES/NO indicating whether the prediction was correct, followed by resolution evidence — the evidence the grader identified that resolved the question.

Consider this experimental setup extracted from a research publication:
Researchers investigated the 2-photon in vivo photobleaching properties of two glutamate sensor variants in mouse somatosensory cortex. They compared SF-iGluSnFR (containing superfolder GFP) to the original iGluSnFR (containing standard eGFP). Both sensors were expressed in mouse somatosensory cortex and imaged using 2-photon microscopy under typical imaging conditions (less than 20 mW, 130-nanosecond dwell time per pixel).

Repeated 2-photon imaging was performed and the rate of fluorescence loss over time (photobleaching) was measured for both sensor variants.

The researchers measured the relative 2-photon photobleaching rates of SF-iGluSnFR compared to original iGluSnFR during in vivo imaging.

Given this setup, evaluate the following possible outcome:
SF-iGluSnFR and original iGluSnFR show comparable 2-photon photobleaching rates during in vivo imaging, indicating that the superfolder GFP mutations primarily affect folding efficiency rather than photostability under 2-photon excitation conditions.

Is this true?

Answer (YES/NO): NO